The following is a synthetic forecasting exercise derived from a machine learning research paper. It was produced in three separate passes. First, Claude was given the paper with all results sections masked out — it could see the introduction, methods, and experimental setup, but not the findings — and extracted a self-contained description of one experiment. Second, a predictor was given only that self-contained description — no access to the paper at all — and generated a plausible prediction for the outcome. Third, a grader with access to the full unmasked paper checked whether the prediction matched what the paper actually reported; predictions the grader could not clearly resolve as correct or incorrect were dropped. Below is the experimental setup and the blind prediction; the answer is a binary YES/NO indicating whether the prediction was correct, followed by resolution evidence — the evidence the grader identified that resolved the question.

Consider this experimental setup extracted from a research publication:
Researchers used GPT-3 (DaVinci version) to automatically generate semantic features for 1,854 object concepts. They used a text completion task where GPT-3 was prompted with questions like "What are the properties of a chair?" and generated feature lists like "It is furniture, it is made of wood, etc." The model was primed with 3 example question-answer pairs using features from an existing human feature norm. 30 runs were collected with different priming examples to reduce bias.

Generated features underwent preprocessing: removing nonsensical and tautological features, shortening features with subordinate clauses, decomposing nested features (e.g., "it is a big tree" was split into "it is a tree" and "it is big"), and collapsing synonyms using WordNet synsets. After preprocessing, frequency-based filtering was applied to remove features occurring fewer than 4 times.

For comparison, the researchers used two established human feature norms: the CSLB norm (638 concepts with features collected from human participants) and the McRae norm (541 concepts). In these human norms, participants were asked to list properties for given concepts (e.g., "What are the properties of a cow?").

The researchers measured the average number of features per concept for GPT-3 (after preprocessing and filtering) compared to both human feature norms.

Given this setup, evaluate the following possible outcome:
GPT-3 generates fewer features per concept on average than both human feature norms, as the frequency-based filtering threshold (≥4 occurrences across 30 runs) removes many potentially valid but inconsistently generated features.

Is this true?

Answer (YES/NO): NO